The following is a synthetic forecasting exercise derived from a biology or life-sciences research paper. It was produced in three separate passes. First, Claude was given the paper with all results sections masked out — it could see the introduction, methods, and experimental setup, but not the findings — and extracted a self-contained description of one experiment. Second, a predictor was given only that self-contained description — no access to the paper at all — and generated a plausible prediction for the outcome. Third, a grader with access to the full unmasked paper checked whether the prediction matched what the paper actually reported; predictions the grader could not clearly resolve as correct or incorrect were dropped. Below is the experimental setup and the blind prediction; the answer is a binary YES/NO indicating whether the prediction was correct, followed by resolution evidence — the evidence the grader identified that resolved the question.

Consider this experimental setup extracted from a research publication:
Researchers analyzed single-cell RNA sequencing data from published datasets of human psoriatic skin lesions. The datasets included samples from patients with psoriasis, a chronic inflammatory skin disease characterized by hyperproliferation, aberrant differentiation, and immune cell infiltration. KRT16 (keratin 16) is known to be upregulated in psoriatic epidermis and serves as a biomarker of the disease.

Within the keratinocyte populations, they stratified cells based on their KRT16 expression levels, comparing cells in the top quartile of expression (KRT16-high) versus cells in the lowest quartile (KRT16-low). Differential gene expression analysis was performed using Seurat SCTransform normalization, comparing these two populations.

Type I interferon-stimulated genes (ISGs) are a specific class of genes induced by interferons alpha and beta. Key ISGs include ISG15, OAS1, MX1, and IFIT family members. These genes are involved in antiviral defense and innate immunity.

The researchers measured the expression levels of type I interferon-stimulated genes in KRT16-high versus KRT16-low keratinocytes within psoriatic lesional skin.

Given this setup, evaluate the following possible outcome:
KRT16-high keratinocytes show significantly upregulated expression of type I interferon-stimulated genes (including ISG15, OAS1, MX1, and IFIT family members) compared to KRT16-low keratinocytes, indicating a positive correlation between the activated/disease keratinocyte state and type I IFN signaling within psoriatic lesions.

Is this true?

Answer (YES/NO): NO